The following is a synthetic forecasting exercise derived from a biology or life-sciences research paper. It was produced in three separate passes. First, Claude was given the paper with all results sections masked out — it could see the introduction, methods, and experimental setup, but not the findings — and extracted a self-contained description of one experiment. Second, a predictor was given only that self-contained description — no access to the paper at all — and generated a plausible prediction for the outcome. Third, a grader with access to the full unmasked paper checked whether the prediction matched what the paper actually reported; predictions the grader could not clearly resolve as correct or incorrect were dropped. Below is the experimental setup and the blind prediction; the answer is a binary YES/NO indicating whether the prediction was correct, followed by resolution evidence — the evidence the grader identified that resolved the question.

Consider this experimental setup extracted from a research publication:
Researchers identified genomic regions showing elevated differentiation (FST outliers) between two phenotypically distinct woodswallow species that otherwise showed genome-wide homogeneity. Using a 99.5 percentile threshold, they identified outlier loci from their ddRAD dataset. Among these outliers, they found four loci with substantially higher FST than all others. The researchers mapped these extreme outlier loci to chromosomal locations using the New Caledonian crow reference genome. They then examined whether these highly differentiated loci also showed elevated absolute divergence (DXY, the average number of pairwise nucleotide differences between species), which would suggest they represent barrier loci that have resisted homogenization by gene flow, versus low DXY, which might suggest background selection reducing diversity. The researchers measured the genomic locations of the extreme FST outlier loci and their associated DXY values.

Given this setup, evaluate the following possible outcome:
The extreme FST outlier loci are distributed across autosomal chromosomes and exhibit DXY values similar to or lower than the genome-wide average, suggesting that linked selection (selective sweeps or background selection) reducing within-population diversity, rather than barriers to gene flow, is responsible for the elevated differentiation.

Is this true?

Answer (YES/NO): NO